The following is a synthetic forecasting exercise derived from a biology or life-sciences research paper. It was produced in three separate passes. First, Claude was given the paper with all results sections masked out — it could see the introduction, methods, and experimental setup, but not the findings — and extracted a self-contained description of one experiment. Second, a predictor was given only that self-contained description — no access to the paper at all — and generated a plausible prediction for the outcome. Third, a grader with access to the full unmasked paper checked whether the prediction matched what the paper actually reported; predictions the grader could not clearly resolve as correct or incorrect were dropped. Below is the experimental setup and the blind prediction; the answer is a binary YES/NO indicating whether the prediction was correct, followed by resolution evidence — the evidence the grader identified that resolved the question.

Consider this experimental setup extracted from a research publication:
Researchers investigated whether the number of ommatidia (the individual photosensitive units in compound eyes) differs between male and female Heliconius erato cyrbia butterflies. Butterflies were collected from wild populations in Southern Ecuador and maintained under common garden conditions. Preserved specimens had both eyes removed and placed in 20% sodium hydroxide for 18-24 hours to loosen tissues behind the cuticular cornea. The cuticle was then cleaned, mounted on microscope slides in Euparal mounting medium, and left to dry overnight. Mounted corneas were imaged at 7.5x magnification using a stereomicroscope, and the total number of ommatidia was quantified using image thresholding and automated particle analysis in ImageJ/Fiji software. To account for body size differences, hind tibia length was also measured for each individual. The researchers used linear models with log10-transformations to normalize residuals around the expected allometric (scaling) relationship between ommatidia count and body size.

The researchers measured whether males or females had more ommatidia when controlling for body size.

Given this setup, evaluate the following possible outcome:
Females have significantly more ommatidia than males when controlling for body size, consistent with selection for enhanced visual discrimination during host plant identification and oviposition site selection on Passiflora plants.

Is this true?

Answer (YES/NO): NO